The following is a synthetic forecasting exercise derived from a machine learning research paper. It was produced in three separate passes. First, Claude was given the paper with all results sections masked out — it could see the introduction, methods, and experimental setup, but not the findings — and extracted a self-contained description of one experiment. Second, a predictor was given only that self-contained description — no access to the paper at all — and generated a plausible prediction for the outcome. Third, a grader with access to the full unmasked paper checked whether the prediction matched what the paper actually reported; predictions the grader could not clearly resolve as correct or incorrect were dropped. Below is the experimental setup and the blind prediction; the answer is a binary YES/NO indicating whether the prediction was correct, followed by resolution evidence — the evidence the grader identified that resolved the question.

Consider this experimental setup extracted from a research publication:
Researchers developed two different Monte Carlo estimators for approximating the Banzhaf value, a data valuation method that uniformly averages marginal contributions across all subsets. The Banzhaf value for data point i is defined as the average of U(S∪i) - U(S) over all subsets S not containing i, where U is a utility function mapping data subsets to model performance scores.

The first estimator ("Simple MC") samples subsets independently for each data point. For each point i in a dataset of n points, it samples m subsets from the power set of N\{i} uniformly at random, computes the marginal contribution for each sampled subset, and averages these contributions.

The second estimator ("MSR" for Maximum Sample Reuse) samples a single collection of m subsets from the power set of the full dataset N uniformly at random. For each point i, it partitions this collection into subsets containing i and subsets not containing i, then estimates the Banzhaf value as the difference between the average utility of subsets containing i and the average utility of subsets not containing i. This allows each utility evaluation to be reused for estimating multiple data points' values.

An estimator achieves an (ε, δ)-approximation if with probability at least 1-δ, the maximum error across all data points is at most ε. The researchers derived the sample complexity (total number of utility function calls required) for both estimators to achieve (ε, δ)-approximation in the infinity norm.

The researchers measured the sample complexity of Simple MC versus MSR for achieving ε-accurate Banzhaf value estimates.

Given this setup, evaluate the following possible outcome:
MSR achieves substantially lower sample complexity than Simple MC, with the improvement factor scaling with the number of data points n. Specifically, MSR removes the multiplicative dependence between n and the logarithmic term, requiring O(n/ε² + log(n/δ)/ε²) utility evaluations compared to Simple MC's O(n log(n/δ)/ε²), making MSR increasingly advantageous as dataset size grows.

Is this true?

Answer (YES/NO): NO